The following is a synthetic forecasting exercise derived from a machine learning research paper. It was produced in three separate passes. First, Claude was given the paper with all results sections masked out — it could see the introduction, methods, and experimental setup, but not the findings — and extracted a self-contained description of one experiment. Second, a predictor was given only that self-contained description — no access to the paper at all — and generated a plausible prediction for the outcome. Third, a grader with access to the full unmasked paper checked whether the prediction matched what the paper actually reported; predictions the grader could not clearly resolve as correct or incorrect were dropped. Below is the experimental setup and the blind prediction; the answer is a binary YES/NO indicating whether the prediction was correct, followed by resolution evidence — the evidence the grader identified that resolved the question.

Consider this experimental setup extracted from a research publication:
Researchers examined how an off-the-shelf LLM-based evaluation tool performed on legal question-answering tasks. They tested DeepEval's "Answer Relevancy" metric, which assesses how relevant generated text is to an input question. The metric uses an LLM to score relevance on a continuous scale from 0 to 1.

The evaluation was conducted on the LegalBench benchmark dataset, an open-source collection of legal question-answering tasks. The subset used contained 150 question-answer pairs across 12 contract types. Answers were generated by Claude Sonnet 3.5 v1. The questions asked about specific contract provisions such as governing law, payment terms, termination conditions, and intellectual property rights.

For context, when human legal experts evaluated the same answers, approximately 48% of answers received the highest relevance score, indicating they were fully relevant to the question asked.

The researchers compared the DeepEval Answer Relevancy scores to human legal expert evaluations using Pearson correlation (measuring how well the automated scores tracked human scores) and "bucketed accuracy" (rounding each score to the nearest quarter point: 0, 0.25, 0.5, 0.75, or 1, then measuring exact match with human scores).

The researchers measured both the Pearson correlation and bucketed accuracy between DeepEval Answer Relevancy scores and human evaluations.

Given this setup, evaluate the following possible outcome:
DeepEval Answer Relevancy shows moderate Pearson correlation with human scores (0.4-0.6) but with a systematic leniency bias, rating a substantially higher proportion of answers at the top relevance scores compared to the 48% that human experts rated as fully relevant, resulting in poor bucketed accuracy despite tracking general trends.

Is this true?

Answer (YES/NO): NO